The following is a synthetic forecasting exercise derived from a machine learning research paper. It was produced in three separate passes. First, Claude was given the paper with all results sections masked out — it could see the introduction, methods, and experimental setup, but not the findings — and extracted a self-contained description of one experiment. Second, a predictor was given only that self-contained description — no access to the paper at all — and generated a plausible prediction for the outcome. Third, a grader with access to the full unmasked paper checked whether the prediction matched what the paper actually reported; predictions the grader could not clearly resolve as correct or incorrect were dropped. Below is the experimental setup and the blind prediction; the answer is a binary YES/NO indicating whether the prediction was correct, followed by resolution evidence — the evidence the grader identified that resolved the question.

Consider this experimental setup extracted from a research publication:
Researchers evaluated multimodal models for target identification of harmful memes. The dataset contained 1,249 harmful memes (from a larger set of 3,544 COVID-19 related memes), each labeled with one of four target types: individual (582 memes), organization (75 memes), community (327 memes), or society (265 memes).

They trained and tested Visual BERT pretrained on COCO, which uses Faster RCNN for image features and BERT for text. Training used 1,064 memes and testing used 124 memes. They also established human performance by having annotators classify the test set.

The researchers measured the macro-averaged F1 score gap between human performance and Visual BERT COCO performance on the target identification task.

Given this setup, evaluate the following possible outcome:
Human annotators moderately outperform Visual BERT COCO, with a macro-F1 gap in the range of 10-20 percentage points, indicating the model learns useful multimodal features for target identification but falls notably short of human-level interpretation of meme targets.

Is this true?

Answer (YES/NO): YES